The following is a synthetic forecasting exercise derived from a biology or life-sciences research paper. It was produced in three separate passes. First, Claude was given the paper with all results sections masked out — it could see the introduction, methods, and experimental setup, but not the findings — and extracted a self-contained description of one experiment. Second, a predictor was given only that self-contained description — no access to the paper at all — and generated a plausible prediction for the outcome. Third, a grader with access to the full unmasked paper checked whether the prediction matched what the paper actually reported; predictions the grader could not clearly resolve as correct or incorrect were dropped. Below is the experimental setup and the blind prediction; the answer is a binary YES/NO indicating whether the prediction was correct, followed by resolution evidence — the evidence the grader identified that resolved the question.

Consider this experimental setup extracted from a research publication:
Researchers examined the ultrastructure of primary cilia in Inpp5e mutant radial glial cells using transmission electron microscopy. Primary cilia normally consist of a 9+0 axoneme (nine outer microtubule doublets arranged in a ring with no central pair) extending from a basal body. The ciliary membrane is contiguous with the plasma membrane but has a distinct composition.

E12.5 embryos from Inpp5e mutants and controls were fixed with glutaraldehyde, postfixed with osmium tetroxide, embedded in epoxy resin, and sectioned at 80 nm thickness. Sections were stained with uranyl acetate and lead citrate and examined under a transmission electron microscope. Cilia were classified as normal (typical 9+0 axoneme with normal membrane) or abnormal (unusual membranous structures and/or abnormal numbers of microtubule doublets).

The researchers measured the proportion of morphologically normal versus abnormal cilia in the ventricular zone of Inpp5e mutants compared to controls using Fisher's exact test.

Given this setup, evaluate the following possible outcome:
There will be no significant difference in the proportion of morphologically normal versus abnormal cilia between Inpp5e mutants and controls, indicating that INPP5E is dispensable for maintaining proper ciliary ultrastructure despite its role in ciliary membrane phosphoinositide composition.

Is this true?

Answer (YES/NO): NO